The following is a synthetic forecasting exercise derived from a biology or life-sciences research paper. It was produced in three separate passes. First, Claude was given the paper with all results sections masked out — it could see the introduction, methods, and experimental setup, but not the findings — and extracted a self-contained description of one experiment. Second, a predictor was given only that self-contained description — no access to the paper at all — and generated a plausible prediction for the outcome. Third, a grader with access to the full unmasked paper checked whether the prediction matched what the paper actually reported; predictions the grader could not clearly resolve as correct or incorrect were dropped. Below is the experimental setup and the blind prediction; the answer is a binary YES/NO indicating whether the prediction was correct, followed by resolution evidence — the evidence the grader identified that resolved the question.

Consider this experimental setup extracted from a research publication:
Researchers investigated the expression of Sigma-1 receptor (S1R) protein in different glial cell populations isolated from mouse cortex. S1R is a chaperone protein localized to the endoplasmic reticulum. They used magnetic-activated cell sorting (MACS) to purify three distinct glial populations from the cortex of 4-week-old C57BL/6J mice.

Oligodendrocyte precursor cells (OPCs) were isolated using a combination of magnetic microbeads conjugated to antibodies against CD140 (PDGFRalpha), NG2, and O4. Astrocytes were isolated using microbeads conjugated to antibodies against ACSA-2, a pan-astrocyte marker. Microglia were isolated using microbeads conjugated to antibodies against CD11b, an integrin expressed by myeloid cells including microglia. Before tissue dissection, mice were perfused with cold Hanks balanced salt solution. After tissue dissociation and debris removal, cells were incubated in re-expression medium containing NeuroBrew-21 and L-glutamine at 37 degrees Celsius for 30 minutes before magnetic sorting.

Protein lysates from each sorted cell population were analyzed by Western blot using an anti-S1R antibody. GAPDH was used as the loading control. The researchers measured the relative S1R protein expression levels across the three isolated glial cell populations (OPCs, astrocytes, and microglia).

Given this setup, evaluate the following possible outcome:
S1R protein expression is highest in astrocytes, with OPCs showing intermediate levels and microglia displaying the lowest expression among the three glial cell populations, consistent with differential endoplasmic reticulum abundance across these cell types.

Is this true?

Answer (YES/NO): NO